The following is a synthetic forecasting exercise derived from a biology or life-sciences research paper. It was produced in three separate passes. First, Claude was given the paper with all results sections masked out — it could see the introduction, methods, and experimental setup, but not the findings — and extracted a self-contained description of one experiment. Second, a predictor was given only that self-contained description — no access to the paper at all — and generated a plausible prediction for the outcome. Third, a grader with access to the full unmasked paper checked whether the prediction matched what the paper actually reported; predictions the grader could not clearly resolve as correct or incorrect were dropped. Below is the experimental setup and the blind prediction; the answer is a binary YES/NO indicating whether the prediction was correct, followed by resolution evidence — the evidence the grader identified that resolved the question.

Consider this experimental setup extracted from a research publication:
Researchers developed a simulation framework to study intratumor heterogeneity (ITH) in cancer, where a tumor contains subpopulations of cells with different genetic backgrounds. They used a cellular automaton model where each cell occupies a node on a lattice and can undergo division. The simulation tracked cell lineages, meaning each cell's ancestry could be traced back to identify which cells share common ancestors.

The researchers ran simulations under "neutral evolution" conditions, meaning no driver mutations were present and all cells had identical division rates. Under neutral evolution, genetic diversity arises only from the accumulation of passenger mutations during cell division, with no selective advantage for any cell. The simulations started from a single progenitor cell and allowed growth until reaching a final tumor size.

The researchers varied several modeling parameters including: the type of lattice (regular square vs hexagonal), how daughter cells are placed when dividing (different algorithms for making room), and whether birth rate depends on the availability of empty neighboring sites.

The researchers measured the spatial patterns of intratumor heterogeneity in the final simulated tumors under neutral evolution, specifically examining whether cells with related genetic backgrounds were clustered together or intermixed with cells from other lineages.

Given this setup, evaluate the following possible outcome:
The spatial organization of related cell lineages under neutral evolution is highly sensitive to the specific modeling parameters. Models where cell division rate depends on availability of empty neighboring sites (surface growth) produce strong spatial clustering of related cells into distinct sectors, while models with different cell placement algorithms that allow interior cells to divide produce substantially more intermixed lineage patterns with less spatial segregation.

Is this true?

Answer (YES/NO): YES